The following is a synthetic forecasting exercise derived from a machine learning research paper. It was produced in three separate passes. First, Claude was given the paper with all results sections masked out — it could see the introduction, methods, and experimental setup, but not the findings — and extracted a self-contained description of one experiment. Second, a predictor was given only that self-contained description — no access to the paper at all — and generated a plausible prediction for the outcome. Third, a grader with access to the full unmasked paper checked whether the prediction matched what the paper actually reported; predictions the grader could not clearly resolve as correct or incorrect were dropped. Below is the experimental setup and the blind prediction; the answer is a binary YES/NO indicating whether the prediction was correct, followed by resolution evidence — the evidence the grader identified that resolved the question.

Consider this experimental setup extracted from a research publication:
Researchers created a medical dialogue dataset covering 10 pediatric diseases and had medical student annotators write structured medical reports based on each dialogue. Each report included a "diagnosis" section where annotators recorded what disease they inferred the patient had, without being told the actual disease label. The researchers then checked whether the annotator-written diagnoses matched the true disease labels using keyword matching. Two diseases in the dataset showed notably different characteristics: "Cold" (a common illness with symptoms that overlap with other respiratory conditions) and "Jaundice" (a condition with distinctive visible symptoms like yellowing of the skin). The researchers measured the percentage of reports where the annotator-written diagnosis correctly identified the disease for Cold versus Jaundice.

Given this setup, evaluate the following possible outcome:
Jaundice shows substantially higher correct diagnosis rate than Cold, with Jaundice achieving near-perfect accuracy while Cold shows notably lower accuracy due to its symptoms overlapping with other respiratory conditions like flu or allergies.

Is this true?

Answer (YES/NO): YES